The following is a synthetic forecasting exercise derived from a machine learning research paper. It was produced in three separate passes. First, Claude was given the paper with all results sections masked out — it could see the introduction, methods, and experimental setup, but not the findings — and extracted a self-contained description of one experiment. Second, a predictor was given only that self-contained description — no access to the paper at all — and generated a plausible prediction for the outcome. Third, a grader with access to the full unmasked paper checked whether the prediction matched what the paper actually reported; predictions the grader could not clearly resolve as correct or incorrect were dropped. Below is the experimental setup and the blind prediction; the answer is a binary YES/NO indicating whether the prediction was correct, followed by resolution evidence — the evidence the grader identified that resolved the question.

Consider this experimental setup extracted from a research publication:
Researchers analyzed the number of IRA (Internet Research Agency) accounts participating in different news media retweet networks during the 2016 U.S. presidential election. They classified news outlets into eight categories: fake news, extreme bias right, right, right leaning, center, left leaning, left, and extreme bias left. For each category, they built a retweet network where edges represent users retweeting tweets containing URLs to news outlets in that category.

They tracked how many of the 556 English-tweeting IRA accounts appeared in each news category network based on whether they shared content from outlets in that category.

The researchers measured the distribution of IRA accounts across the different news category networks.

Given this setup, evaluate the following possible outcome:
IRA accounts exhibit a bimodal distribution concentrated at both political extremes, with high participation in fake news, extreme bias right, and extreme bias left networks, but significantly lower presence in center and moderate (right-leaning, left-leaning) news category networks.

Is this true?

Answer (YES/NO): NO